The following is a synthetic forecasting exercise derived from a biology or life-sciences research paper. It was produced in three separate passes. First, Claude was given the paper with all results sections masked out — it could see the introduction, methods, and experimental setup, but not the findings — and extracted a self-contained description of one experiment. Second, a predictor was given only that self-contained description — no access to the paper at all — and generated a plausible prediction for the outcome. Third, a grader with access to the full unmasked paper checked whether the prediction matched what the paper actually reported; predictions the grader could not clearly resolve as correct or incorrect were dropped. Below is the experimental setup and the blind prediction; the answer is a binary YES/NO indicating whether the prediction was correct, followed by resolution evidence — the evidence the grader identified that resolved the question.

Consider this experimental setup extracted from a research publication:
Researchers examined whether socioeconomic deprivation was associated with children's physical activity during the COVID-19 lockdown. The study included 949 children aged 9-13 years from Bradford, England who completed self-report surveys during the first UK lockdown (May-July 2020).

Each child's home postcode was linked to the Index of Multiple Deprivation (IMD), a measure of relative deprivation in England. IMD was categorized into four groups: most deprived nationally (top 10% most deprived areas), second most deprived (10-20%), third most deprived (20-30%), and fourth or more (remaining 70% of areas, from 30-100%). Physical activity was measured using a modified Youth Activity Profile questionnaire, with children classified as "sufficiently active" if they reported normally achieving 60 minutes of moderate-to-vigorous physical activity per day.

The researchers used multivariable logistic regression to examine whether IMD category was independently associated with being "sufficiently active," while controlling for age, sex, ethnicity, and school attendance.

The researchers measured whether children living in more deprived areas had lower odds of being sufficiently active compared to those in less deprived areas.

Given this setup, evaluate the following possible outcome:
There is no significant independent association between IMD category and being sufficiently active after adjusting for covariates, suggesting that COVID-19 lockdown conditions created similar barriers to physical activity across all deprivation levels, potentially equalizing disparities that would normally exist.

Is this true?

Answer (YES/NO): YES